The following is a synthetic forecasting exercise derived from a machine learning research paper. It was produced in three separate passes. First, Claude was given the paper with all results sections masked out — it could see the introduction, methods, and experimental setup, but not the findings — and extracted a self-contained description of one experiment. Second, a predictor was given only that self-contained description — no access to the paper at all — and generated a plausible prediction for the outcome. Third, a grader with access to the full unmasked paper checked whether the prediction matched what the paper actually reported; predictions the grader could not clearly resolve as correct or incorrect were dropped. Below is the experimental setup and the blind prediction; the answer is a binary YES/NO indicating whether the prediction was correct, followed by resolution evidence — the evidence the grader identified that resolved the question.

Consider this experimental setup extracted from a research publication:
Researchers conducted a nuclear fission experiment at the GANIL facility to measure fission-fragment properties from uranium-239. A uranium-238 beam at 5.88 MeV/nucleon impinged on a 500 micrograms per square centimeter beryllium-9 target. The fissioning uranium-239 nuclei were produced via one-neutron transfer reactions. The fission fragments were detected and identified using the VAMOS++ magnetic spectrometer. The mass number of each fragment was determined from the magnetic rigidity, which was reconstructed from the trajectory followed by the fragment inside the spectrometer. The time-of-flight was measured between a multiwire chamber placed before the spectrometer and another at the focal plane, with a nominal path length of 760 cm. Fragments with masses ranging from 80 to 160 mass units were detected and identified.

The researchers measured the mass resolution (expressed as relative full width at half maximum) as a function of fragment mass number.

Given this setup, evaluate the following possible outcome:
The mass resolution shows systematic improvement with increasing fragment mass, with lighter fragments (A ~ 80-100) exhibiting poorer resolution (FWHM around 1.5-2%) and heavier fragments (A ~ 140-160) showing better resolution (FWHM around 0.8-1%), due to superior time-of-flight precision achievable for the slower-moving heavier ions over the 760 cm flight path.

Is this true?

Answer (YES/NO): NO